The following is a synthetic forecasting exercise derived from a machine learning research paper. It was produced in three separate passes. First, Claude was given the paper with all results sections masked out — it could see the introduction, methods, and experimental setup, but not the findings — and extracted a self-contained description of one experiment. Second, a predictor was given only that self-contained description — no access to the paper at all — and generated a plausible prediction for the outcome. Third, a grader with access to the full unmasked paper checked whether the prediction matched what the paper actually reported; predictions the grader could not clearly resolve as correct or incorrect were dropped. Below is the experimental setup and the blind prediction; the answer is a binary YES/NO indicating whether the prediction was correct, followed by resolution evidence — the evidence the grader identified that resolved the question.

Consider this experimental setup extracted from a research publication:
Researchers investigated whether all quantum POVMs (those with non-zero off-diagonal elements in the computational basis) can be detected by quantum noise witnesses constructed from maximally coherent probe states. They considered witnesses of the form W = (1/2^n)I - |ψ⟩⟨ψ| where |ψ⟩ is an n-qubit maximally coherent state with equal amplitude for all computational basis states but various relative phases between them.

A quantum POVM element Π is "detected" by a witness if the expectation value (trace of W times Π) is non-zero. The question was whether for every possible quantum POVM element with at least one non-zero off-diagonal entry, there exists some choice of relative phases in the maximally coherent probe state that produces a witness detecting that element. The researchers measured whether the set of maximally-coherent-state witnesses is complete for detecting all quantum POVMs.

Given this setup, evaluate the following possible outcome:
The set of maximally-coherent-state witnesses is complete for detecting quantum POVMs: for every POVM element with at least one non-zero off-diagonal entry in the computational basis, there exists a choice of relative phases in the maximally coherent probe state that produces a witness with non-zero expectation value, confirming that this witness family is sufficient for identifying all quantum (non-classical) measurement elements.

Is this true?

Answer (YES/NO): YES